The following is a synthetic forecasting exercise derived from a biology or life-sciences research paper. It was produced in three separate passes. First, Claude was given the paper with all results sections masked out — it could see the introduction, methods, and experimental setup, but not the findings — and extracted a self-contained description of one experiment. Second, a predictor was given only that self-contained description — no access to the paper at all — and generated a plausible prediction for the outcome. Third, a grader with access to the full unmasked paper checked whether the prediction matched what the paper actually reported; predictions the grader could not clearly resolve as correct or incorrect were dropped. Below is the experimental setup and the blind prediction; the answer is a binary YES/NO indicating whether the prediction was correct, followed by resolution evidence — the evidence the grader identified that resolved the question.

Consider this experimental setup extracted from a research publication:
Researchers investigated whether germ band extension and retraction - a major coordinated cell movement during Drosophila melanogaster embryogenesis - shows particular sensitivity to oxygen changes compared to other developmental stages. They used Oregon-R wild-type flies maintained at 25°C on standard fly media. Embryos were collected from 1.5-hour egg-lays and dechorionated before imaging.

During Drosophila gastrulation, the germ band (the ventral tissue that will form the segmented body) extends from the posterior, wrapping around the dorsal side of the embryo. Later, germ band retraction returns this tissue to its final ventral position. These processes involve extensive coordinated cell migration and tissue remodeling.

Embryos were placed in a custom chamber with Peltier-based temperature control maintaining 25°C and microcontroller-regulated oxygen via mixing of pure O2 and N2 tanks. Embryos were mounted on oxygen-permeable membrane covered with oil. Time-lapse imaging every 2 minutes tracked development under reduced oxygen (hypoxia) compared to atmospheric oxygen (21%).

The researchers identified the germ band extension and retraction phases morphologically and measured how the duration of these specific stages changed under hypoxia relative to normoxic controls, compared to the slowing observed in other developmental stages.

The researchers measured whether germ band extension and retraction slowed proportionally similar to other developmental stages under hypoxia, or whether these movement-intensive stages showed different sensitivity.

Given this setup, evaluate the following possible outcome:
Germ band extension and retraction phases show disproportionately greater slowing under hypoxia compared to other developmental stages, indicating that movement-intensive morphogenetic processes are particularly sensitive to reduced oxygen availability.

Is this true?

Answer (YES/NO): NO